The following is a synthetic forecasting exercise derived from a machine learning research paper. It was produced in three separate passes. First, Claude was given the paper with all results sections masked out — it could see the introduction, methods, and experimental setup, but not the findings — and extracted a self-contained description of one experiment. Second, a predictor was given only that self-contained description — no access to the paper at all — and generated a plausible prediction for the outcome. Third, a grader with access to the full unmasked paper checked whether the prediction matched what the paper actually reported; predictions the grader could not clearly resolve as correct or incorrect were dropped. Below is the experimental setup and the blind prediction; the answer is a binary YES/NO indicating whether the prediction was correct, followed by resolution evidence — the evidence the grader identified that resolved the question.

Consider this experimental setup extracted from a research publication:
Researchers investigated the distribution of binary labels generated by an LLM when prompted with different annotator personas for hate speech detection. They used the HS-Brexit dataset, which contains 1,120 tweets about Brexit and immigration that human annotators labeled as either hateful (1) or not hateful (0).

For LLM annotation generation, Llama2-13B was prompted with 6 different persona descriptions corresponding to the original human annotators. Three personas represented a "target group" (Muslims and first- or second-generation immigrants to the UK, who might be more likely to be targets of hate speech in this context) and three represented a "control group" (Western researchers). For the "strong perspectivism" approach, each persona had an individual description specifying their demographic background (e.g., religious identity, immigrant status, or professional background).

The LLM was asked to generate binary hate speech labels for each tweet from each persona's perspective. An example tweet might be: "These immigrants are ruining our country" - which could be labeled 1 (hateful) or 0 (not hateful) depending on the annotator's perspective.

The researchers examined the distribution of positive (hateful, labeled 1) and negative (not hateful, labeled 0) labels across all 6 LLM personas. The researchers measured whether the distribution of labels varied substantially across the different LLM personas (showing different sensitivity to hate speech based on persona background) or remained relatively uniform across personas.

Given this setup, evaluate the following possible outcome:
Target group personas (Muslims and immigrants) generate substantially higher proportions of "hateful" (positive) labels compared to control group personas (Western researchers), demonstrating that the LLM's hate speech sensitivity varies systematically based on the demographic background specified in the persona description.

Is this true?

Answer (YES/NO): NO